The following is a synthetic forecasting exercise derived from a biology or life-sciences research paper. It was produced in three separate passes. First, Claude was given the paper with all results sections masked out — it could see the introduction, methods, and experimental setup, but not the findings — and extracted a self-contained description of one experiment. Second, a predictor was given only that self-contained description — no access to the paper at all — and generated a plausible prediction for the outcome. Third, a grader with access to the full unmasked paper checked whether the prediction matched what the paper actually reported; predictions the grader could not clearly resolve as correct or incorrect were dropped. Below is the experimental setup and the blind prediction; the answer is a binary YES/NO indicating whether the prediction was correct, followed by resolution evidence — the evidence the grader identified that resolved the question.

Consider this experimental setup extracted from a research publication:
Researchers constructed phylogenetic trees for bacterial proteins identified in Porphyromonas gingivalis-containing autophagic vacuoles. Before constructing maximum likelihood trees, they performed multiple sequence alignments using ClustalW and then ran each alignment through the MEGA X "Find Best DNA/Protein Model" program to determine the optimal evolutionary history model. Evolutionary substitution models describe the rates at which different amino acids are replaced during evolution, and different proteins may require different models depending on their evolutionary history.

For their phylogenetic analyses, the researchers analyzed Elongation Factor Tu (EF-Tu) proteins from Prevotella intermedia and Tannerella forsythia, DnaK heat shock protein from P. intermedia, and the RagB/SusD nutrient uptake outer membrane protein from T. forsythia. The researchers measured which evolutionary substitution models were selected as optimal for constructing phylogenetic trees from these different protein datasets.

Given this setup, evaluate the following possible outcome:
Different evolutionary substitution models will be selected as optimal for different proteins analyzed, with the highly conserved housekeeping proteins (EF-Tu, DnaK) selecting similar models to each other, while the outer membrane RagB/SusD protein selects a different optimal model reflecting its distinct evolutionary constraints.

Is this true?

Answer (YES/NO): YES